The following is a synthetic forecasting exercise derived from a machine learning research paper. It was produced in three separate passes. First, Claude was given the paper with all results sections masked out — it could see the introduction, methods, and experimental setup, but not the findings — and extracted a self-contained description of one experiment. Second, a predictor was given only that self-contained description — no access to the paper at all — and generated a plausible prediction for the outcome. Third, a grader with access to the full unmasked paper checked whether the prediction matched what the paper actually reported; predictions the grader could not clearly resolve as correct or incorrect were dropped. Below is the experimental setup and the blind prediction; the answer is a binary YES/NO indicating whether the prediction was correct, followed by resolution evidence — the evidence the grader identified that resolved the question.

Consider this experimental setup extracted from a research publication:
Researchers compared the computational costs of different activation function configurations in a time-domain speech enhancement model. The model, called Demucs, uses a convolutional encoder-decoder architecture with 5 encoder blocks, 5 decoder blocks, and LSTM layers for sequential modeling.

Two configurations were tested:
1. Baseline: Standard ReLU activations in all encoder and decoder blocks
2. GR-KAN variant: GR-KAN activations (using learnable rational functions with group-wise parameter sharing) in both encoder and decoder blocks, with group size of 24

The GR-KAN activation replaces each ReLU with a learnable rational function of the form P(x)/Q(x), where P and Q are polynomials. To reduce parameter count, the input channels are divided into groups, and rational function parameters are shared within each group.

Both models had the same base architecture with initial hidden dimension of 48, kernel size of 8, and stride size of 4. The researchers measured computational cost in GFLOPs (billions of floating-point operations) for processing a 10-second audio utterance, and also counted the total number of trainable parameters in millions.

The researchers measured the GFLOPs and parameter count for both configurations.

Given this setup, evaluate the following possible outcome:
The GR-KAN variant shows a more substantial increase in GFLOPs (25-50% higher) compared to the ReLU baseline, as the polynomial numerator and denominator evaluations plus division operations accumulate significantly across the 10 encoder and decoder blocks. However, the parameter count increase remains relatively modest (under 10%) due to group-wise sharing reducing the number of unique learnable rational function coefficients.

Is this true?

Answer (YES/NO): NO